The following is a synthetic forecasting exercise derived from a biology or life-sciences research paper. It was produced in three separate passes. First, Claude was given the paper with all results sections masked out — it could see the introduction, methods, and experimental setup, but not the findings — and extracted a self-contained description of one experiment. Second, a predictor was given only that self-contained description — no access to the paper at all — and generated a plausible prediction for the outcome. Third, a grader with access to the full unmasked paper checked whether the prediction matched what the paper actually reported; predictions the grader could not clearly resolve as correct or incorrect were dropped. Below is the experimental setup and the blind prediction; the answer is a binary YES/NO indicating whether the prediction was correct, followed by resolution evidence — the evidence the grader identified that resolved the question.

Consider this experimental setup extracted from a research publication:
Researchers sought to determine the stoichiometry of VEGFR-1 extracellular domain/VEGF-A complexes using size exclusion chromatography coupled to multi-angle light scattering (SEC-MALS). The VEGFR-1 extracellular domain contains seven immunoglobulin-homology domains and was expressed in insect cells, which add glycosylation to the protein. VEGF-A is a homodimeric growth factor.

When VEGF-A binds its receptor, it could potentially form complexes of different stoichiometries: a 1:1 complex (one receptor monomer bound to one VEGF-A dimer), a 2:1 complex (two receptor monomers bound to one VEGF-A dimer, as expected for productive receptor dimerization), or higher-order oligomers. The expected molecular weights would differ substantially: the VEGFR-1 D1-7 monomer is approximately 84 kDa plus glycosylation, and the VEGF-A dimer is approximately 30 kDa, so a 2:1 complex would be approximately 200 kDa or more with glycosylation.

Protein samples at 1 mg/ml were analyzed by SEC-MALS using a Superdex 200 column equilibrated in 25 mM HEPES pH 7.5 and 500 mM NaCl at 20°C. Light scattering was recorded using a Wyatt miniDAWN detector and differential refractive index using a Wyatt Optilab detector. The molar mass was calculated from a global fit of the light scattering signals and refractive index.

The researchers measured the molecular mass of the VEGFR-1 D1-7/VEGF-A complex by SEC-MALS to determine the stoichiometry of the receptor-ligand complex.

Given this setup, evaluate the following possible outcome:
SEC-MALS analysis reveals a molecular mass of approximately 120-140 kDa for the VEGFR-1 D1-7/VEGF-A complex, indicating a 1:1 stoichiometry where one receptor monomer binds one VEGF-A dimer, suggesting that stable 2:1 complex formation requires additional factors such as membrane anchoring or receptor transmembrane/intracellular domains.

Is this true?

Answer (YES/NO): NO